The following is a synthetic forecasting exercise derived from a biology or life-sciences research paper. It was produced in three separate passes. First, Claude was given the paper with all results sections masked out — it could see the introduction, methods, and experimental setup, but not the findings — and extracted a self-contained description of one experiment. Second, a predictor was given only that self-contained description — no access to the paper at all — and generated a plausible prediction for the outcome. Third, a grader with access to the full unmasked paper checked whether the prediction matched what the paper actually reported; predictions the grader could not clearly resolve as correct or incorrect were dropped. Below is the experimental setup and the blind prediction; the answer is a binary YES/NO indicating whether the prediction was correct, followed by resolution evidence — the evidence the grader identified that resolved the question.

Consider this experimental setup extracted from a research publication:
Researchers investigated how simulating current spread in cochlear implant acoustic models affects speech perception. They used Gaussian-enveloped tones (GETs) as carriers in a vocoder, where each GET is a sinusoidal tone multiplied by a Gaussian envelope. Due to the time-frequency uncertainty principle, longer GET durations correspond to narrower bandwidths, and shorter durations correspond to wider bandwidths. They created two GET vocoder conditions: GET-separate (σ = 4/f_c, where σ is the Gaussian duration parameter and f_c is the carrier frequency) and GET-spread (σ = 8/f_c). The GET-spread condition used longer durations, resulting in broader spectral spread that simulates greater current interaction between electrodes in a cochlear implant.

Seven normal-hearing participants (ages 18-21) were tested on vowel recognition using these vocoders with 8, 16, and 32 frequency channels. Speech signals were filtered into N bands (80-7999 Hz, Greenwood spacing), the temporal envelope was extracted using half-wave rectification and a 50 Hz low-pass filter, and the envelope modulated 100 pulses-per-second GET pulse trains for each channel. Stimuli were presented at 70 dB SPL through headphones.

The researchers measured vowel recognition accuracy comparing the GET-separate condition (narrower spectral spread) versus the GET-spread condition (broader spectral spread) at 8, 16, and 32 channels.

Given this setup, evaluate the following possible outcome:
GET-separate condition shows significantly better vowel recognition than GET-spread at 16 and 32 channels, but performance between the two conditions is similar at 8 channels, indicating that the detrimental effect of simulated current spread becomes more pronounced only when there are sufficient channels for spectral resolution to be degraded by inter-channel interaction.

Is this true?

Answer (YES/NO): YES